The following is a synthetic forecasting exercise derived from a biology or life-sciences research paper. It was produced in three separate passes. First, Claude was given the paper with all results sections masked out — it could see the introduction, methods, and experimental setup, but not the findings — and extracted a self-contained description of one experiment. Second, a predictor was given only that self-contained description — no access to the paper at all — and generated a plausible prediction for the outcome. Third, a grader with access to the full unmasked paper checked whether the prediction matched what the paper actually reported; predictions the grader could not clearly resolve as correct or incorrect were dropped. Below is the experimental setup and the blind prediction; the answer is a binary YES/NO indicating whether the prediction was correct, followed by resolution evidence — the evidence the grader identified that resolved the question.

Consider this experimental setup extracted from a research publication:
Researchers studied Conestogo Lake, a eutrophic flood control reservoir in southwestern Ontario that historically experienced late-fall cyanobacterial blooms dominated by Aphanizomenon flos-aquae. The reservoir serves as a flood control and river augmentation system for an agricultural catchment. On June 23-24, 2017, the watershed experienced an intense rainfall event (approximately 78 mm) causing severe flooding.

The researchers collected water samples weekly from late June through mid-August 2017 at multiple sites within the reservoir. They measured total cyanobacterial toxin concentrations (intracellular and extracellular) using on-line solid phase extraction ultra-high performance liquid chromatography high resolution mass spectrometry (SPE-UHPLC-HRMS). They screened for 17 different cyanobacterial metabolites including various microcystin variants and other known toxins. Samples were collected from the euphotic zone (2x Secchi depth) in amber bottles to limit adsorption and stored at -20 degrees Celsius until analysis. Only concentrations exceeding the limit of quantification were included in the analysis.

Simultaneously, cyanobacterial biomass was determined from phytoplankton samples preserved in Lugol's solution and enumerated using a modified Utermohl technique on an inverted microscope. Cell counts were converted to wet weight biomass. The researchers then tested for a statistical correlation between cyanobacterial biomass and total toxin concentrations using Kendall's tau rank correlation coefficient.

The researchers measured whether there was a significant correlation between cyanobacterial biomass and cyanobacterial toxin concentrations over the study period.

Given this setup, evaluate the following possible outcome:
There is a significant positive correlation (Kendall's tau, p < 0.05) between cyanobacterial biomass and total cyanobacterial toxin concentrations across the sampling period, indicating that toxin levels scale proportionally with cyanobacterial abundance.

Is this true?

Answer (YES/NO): NO